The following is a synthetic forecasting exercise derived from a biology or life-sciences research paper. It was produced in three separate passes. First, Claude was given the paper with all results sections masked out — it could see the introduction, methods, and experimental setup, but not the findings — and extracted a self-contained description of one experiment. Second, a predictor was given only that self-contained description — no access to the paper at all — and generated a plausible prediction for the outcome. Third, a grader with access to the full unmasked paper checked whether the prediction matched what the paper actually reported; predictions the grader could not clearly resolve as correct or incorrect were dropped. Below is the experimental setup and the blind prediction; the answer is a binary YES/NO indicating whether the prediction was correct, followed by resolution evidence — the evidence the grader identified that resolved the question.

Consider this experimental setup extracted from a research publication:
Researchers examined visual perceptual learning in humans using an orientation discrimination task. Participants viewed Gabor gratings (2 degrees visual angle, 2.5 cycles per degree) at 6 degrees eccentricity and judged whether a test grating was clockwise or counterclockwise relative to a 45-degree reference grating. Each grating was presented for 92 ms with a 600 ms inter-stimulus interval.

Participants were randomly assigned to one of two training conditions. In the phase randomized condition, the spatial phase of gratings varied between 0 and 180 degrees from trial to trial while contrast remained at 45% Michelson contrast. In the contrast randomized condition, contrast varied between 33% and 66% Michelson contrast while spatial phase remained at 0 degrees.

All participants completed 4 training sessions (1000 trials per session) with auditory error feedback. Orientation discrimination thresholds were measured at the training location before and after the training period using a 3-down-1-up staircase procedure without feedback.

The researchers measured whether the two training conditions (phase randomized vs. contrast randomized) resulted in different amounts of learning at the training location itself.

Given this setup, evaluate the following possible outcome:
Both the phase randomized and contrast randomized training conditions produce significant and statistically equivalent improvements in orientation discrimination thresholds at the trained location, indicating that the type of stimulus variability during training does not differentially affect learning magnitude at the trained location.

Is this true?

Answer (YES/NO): YES